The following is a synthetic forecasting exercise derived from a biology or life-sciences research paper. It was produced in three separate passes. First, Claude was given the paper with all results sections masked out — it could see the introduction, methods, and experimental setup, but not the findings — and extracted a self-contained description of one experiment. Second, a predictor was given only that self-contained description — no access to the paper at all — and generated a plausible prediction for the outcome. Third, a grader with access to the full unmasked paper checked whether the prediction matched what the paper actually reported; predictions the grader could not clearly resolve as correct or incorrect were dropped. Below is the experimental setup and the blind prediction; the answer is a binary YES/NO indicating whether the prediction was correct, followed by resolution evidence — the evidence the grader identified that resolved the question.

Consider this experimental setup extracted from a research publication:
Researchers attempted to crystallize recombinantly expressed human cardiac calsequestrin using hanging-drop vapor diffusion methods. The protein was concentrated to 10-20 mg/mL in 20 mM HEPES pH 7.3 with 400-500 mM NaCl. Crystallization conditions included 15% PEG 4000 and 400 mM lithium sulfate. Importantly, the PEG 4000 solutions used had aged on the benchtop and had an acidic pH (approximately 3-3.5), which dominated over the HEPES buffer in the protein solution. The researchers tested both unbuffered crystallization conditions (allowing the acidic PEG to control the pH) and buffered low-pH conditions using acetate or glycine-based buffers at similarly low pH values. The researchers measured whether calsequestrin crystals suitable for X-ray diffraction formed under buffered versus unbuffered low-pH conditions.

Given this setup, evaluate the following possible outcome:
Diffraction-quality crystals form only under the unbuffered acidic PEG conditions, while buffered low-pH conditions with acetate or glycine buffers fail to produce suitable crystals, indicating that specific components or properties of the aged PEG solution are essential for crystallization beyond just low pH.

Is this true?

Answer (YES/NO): YES